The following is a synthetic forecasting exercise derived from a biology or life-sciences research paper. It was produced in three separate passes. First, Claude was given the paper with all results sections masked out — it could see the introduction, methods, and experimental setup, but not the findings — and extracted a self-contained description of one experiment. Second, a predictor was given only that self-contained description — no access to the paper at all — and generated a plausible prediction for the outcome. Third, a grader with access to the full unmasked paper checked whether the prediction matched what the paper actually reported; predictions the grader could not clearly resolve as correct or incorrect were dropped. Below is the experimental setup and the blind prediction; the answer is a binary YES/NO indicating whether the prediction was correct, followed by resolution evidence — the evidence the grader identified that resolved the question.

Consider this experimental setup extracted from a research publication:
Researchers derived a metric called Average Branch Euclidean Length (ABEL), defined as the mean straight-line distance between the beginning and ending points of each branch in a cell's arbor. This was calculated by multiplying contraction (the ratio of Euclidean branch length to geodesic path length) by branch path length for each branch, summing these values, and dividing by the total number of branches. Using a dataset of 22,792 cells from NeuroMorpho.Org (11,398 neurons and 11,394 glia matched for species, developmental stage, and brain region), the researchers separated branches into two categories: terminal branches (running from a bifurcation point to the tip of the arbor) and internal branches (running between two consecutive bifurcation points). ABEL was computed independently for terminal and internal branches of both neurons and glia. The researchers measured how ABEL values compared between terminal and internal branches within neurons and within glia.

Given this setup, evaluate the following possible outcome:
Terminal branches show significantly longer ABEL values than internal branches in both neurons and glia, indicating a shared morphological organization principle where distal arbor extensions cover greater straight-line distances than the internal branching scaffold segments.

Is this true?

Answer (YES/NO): NO